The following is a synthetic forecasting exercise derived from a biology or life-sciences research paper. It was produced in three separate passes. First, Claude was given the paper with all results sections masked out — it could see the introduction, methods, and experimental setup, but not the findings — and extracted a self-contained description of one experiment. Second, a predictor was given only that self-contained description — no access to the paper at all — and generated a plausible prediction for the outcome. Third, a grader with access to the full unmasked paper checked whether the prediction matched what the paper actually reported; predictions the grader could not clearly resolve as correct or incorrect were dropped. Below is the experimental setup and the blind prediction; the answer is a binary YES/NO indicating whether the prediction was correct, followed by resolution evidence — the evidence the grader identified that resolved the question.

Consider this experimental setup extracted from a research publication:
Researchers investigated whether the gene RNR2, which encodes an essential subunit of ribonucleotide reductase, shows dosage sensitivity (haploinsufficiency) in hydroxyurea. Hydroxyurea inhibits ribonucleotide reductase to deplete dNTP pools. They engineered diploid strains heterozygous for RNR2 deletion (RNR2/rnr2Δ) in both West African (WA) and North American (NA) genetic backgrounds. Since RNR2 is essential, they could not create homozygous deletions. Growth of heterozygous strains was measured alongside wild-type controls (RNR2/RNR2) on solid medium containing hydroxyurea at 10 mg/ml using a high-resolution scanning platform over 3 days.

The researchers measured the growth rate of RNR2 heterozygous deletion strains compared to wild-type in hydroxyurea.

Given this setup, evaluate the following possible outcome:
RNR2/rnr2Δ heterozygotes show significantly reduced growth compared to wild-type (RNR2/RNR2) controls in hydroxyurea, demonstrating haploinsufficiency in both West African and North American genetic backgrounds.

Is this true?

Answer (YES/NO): YES